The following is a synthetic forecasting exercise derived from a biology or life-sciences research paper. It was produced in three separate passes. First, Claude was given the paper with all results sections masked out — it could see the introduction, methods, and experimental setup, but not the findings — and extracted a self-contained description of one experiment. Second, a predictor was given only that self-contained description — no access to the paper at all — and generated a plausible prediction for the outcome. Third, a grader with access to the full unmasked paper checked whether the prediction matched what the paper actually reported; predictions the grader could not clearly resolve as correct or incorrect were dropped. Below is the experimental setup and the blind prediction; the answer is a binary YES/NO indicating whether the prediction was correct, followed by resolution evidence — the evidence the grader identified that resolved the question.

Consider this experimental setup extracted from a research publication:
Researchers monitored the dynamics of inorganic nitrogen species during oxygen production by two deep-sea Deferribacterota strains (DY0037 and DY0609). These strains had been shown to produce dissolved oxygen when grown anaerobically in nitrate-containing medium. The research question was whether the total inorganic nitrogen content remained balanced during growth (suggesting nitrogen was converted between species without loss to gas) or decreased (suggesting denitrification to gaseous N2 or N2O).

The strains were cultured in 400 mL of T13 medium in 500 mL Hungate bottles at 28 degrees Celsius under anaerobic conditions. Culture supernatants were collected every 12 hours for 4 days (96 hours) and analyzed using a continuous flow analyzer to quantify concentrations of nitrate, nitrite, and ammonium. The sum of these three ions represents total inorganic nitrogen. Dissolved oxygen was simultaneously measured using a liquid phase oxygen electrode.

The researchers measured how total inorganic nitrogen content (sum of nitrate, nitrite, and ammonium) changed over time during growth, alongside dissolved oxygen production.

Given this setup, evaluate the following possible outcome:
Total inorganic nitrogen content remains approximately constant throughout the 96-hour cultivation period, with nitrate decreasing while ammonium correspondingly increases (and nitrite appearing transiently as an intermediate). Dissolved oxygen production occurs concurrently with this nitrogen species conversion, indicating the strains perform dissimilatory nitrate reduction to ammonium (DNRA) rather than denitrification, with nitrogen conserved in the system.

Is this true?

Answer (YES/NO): YES